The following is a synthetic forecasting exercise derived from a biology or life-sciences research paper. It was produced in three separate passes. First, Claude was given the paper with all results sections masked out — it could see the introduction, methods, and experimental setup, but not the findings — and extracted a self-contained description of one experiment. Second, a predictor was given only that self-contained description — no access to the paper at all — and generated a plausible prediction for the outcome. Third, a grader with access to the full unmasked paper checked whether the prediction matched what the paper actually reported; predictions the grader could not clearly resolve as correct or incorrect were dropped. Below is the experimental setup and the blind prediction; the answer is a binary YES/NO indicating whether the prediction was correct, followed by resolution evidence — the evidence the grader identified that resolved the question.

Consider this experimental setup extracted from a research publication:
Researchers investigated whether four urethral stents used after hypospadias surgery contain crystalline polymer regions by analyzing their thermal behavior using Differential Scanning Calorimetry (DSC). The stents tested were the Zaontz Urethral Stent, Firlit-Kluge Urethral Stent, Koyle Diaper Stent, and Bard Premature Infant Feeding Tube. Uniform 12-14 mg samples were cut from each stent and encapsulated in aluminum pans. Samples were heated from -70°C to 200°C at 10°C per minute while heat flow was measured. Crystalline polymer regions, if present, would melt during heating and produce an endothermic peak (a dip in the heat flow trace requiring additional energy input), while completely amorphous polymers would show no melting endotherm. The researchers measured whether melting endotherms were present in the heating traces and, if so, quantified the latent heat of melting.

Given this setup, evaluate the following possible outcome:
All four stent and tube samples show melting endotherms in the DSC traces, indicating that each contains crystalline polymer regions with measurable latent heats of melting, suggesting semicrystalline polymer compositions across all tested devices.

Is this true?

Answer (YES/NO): NO